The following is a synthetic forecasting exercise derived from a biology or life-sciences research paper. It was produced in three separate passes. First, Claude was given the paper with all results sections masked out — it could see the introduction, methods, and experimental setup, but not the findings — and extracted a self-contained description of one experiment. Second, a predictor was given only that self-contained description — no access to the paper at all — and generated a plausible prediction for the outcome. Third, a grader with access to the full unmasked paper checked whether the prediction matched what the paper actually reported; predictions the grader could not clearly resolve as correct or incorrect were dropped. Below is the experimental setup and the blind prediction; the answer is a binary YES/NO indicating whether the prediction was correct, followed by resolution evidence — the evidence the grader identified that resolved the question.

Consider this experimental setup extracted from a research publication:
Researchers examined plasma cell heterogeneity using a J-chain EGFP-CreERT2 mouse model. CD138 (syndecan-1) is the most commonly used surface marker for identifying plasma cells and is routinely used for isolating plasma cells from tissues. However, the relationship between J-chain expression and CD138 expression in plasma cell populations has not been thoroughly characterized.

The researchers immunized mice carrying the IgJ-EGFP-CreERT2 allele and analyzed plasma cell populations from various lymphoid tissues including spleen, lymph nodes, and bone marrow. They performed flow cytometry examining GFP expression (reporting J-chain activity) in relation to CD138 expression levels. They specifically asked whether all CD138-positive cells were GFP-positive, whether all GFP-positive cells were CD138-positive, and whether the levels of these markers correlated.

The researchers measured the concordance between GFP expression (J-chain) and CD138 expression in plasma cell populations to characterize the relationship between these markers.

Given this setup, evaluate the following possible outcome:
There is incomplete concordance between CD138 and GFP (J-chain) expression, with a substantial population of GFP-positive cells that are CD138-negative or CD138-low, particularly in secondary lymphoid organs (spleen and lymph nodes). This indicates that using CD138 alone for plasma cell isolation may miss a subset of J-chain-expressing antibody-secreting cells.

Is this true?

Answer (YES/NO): NO